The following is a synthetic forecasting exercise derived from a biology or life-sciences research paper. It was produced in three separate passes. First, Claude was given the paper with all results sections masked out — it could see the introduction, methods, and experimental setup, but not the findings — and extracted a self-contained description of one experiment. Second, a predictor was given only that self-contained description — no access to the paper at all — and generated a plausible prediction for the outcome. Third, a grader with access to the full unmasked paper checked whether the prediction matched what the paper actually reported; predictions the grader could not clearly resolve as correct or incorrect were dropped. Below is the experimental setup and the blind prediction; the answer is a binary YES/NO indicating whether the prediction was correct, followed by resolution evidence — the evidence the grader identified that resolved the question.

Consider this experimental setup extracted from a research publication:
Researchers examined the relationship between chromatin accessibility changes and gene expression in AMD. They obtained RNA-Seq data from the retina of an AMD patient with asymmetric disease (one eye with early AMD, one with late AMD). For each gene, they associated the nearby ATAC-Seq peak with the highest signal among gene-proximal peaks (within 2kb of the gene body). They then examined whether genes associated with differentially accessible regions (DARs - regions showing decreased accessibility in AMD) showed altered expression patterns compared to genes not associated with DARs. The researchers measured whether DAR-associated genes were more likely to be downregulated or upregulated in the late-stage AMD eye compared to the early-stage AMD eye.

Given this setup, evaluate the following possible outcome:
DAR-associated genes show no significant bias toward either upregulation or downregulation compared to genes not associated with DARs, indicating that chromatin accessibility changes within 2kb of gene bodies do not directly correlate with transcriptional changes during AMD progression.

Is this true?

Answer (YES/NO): NO